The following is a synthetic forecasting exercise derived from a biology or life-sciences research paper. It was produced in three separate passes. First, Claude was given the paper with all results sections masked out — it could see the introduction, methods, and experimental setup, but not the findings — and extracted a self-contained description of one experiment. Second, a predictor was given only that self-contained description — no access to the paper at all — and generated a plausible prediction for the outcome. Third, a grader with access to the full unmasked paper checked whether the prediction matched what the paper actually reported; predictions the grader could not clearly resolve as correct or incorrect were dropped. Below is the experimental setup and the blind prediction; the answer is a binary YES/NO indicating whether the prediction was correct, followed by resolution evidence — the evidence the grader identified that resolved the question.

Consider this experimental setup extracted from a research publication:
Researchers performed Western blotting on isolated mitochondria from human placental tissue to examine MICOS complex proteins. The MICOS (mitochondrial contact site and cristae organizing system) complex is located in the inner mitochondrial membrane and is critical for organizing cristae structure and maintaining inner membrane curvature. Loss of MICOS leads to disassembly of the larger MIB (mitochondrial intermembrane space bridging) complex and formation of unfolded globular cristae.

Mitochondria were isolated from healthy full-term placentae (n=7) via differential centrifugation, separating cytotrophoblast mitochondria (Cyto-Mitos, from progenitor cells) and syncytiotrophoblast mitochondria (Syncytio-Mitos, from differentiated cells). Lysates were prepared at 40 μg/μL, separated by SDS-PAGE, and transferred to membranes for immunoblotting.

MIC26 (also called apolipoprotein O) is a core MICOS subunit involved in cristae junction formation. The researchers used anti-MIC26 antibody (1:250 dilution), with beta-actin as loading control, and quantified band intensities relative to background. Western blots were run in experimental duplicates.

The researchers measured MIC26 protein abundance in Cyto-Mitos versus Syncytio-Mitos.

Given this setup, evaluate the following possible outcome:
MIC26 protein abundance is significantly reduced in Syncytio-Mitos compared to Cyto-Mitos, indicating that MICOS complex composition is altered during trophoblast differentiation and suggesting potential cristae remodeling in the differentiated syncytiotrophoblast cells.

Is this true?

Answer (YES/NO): YES